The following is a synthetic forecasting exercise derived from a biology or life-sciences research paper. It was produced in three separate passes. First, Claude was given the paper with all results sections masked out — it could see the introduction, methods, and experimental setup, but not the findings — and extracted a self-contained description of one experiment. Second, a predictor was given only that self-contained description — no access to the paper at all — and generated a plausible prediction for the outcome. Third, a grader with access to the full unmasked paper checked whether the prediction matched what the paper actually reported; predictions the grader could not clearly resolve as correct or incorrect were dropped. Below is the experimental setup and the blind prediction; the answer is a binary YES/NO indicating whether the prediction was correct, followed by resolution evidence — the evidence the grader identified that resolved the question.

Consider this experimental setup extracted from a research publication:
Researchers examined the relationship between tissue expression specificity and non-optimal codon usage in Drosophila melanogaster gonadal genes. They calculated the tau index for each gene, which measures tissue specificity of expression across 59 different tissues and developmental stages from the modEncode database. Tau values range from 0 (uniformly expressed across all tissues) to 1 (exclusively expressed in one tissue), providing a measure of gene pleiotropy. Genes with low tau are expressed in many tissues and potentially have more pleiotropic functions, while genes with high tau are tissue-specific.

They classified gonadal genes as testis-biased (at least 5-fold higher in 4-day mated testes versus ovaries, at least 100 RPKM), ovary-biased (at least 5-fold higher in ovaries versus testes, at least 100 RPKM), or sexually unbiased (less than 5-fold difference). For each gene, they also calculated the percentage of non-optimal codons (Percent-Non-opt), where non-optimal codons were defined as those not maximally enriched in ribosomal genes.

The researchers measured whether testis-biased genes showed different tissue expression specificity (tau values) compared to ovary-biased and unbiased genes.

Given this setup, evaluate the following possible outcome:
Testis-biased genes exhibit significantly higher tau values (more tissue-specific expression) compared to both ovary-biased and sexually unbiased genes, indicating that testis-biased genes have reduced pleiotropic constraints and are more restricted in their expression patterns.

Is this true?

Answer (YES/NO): YES